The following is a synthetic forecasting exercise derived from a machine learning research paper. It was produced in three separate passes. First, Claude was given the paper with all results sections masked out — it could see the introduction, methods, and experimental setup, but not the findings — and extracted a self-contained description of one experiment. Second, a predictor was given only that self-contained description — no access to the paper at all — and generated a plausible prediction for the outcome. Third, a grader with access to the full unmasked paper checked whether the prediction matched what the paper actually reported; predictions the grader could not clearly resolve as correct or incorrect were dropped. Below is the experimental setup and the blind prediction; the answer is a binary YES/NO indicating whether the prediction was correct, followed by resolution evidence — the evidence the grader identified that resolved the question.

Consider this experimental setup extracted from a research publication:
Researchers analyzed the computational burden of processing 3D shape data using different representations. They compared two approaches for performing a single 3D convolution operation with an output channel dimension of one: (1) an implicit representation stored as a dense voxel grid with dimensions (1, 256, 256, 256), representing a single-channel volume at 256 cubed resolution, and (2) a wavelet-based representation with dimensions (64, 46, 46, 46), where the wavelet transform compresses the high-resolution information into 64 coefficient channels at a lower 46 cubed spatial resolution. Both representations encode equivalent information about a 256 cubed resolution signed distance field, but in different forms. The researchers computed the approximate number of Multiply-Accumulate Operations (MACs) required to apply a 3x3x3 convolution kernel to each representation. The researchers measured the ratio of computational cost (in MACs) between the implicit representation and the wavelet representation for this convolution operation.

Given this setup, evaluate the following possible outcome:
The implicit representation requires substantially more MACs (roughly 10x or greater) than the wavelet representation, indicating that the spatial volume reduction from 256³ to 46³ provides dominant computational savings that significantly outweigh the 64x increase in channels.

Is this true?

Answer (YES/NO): NO